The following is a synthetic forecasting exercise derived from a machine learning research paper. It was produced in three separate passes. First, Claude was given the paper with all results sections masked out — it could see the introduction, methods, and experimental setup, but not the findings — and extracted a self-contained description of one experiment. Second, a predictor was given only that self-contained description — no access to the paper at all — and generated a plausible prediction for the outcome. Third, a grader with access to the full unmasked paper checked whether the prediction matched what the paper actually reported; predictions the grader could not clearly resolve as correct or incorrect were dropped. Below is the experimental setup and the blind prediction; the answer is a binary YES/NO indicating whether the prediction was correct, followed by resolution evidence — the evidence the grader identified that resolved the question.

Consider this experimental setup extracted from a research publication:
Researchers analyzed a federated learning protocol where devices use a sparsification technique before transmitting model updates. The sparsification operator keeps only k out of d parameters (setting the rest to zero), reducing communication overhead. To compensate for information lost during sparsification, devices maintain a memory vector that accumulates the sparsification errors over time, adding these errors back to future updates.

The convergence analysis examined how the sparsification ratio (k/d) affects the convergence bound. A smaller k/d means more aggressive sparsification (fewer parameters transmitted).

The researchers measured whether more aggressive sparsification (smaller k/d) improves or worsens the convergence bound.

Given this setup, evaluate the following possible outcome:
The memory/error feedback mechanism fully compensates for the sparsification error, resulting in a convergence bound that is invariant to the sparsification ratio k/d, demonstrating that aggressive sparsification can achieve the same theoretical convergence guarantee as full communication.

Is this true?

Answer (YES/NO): NO